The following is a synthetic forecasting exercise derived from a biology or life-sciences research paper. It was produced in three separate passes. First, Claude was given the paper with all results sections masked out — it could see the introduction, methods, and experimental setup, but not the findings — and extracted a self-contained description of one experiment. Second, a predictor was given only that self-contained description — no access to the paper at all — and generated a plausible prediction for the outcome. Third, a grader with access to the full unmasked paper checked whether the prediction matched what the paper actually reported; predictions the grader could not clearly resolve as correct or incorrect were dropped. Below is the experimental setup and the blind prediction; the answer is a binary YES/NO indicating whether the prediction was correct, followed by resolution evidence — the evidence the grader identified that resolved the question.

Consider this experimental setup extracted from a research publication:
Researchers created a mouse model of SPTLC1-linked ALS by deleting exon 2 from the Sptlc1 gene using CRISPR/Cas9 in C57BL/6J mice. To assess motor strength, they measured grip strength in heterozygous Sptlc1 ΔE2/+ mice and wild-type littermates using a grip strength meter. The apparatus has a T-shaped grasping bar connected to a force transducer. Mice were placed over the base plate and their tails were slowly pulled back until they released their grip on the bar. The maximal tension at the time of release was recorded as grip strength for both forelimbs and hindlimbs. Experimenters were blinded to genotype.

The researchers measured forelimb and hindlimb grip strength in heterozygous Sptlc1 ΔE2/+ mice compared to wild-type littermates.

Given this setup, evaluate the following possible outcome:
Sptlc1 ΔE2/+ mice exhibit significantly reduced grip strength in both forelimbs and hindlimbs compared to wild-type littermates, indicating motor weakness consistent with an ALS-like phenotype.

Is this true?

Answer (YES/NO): NO